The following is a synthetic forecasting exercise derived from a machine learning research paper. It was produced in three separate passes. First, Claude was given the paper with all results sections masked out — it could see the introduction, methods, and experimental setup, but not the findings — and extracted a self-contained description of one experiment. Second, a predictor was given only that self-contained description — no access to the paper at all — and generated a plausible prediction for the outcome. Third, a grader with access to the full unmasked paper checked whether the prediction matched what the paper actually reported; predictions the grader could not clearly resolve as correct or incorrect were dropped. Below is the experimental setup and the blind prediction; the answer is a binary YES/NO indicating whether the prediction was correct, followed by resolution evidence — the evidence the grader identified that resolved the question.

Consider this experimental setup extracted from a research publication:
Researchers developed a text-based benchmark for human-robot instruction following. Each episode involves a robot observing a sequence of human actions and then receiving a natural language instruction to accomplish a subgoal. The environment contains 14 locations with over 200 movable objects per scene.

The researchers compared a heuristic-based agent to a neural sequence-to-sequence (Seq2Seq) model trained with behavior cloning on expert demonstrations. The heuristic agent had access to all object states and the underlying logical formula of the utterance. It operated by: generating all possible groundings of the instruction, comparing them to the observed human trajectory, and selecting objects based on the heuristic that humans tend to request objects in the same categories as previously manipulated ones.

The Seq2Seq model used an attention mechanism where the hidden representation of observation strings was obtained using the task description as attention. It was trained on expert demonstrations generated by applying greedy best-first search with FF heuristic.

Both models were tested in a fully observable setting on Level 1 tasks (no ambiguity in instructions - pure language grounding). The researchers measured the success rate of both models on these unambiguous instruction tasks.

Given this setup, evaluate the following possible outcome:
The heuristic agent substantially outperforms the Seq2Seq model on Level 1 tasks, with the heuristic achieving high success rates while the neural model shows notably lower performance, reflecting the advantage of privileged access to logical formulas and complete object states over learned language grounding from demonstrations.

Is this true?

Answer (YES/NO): YES